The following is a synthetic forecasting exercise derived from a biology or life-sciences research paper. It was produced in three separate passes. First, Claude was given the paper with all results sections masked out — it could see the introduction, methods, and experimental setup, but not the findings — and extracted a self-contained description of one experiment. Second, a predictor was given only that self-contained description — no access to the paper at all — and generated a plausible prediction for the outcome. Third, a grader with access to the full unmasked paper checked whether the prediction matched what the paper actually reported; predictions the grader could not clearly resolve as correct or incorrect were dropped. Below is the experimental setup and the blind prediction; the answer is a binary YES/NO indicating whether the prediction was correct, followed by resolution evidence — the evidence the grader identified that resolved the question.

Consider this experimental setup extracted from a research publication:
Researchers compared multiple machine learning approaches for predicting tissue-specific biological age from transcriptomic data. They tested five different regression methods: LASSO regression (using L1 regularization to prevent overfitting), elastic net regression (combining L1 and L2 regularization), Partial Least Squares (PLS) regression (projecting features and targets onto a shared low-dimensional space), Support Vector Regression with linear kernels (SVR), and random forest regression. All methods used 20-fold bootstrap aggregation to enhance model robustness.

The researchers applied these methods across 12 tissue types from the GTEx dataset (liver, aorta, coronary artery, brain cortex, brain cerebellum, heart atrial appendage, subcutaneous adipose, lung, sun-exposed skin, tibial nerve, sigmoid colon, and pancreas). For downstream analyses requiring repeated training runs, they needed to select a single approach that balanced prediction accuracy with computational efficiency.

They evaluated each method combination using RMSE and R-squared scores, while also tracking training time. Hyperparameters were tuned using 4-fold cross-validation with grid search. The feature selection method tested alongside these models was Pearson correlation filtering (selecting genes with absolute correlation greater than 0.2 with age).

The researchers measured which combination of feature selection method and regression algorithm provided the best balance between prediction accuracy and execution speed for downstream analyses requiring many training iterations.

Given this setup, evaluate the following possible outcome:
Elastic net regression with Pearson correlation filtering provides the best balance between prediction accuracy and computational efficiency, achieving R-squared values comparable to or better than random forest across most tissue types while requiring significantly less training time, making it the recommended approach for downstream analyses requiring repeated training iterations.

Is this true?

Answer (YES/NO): NO